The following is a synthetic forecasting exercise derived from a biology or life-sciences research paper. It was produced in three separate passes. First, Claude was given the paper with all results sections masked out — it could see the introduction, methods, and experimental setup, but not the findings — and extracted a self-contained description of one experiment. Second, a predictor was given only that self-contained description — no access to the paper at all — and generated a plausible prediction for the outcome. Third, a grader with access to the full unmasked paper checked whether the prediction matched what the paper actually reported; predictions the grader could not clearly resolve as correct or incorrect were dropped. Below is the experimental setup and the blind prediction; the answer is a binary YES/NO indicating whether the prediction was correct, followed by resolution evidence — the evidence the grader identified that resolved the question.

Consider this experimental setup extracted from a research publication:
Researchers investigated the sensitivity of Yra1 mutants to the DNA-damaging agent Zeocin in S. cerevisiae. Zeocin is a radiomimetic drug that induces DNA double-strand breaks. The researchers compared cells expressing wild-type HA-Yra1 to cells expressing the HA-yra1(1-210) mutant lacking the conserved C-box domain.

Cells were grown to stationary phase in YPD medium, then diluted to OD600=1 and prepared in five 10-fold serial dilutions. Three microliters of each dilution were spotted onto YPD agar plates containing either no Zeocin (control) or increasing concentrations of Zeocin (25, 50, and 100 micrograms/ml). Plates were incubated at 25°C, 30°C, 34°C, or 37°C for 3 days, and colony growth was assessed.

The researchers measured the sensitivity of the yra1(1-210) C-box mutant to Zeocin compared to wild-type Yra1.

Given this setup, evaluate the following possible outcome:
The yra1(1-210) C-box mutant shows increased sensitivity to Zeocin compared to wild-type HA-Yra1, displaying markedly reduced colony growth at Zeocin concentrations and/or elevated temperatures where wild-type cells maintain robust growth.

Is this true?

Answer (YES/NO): YES